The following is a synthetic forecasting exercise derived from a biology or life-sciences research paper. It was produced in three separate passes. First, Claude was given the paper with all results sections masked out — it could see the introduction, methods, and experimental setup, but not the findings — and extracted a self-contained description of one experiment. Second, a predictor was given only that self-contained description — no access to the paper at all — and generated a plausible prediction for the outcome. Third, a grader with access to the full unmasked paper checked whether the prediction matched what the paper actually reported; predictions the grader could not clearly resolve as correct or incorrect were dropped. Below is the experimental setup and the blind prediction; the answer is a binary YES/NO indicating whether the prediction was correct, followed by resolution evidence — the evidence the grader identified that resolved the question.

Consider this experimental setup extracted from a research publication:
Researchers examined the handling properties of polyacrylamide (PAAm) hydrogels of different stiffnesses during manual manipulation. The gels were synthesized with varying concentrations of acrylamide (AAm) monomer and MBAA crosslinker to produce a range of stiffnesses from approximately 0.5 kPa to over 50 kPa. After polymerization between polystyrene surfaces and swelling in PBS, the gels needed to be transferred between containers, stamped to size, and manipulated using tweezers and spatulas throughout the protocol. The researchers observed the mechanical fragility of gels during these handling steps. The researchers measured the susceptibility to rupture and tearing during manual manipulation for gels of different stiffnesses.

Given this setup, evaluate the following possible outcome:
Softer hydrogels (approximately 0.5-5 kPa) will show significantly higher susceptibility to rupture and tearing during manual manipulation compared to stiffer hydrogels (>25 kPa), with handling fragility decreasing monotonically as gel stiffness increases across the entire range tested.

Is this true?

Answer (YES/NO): NO